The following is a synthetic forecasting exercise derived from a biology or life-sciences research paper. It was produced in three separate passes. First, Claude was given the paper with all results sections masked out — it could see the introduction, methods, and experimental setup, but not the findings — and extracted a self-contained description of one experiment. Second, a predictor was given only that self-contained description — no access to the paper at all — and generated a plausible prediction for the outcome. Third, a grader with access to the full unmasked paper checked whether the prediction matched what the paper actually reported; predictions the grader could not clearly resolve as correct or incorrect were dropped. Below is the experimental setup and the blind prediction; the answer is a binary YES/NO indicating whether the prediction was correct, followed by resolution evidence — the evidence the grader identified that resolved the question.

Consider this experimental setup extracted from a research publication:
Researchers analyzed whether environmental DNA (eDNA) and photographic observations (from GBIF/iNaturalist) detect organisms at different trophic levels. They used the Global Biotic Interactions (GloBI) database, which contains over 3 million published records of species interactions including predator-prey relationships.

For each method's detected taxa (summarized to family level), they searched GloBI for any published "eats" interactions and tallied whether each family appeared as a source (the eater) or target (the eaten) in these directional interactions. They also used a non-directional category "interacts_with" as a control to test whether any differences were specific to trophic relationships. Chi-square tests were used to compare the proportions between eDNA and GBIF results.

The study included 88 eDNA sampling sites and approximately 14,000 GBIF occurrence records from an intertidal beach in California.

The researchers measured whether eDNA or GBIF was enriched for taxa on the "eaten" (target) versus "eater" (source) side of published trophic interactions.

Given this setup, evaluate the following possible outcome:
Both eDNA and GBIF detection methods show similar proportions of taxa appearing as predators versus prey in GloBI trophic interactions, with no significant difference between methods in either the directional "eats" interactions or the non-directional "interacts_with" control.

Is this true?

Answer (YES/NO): NO